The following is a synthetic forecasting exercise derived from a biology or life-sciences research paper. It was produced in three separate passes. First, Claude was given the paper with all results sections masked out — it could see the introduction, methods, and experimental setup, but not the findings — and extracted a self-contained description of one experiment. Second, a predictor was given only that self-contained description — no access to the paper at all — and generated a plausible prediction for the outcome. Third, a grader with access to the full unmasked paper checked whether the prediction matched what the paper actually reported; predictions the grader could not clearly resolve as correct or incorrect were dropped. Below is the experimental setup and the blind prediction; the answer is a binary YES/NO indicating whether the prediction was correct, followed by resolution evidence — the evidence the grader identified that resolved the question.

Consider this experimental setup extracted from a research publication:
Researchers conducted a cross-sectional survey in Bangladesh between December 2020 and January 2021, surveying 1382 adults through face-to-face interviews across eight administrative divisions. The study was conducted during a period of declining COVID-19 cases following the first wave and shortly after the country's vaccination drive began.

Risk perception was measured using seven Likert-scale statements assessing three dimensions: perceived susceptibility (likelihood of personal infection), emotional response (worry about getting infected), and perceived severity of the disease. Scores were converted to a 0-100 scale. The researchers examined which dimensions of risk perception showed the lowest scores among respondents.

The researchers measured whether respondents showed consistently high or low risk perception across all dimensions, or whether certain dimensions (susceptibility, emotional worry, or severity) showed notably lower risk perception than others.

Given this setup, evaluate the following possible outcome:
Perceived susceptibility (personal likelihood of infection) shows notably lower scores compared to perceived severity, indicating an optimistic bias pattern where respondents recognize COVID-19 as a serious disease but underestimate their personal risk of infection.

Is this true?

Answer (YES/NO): YES